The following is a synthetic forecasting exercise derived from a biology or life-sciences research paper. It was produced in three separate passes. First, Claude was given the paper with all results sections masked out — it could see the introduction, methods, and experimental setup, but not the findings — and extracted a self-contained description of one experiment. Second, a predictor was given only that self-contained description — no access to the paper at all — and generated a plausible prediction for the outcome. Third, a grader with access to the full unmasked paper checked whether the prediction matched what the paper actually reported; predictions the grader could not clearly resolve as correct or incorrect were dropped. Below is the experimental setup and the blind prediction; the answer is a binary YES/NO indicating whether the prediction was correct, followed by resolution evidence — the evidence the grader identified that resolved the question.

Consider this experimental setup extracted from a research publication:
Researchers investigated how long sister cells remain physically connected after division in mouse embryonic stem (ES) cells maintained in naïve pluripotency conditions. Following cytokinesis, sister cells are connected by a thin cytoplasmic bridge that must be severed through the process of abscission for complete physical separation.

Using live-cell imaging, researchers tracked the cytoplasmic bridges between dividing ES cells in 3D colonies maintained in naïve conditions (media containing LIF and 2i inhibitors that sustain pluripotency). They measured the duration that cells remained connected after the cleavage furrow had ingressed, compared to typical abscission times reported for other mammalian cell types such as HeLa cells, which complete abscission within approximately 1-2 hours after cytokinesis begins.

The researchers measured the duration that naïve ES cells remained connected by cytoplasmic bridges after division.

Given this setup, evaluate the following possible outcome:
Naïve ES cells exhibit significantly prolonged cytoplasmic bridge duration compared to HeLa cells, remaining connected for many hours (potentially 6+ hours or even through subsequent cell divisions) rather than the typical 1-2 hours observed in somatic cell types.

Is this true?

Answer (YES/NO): YES